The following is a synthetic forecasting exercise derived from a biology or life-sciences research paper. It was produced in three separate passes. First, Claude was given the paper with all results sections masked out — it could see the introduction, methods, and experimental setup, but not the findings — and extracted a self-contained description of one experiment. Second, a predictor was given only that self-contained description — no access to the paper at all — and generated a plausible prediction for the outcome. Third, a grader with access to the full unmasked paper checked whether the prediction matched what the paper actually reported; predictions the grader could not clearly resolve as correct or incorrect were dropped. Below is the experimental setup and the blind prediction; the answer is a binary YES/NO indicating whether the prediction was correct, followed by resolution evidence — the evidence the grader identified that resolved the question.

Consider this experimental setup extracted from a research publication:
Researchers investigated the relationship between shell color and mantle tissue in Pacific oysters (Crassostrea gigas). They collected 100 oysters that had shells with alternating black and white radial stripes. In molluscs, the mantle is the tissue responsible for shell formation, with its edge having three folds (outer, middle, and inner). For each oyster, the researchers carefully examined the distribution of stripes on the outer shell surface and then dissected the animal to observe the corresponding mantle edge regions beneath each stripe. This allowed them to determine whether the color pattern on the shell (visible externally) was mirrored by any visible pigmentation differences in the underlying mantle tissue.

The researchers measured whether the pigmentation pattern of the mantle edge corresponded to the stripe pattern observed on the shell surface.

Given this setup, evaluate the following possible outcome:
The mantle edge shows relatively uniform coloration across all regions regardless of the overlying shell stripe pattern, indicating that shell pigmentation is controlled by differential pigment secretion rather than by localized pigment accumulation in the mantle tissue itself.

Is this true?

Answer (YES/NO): NO